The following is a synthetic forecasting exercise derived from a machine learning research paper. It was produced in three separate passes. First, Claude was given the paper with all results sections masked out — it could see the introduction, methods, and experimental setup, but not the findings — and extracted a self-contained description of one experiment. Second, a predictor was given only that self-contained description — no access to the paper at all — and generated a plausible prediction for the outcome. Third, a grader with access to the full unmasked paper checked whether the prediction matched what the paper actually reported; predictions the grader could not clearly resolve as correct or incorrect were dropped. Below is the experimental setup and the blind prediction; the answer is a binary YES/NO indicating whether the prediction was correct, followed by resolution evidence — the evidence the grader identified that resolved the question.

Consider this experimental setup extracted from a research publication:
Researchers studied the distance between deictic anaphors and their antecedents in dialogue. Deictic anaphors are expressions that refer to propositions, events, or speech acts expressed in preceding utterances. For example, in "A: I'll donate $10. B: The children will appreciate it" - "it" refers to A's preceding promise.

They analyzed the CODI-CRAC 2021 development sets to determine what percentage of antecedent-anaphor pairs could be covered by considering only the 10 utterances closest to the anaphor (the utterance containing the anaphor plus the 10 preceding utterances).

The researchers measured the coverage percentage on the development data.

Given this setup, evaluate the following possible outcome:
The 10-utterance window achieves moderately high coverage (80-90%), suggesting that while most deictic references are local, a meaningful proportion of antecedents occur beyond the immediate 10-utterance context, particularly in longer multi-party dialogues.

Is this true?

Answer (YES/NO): NO